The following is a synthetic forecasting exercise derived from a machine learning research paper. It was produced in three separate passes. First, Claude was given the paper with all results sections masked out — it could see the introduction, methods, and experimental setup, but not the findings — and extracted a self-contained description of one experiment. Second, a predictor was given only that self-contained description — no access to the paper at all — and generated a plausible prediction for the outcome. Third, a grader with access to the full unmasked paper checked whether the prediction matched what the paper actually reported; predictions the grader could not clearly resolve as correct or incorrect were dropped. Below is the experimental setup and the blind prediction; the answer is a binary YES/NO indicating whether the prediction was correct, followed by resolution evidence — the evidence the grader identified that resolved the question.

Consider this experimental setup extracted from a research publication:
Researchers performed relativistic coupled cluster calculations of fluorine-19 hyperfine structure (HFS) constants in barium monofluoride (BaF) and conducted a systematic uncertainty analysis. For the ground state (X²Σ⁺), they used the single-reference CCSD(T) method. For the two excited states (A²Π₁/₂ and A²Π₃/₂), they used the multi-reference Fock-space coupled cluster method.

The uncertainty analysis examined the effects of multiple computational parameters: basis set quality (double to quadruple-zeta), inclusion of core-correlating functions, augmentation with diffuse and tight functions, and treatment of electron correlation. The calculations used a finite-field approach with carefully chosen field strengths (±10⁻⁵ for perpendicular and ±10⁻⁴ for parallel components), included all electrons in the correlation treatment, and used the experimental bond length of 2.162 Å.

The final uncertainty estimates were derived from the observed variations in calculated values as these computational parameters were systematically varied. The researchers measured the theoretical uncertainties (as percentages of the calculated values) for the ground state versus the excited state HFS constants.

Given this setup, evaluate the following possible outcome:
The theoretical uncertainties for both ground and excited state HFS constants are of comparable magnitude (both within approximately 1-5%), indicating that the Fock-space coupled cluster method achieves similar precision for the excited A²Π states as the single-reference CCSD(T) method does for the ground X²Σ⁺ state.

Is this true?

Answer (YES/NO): NO